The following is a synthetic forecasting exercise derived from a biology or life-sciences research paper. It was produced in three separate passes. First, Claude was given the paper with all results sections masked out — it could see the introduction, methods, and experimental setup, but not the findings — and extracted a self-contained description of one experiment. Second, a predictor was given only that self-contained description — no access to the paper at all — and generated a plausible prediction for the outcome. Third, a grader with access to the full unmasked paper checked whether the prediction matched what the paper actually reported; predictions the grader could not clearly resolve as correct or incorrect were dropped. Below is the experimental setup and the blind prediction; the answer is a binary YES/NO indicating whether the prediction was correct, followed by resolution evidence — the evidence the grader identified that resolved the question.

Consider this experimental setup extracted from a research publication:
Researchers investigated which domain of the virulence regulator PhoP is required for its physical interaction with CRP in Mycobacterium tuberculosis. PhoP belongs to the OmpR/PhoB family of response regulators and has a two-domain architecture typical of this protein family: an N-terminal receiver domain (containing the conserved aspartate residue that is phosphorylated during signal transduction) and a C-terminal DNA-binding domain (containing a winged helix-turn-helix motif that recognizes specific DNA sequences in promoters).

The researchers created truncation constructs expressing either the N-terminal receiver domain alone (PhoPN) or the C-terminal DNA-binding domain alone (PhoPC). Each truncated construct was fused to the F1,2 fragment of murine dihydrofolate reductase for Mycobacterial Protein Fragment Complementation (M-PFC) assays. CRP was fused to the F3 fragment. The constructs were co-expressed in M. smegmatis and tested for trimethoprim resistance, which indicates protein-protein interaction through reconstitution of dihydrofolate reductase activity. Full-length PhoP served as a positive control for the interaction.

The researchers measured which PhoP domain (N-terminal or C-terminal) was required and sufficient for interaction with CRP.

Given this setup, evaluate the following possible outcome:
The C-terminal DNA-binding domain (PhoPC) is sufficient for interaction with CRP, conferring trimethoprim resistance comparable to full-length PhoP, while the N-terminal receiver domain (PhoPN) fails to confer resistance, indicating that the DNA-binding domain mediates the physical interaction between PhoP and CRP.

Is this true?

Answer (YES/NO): NO